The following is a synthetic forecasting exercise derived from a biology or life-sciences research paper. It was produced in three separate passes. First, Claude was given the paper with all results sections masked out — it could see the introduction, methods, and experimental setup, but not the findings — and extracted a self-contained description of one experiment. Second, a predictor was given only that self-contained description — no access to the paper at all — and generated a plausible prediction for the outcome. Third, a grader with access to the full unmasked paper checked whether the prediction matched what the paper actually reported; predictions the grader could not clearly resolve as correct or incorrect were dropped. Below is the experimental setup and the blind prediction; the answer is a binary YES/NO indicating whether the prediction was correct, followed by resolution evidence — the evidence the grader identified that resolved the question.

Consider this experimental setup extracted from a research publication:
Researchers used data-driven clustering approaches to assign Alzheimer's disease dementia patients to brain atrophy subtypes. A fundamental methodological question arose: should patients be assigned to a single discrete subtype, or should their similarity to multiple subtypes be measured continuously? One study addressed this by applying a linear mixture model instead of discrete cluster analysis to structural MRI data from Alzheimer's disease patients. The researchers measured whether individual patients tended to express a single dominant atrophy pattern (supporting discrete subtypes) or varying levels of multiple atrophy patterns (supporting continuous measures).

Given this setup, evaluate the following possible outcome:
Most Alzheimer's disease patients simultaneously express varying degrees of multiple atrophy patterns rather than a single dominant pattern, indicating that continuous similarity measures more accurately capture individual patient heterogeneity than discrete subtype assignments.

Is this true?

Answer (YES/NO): YES